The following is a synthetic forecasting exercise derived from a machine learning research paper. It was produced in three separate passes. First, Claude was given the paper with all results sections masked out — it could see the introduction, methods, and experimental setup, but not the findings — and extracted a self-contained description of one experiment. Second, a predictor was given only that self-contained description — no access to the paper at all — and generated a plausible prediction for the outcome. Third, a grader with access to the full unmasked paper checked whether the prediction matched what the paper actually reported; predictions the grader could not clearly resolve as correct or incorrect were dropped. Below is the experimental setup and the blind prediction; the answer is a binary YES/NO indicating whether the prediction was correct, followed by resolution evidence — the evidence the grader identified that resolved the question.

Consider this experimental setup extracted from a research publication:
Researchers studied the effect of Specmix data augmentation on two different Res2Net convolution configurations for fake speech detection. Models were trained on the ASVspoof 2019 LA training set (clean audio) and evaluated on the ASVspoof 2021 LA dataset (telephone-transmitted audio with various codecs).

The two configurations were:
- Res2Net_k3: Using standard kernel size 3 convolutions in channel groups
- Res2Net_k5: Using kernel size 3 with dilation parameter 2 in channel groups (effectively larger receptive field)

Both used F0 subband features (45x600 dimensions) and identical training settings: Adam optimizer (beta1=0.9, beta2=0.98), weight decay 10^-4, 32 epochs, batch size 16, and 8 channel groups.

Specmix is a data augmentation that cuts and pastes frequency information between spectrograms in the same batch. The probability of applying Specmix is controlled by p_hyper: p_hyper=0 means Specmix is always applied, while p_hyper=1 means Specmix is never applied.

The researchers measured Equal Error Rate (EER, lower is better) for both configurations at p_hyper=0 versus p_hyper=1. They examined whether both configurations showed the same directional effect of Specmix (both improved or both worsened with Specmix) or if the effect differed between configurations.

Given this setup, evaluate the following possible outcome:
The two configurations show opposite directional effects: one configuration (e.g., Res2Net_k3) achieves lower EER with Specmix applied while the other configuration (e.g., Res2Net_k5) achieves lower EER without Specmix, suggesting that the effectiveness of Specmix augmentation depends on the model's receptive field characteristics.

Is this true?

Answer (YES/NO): NO